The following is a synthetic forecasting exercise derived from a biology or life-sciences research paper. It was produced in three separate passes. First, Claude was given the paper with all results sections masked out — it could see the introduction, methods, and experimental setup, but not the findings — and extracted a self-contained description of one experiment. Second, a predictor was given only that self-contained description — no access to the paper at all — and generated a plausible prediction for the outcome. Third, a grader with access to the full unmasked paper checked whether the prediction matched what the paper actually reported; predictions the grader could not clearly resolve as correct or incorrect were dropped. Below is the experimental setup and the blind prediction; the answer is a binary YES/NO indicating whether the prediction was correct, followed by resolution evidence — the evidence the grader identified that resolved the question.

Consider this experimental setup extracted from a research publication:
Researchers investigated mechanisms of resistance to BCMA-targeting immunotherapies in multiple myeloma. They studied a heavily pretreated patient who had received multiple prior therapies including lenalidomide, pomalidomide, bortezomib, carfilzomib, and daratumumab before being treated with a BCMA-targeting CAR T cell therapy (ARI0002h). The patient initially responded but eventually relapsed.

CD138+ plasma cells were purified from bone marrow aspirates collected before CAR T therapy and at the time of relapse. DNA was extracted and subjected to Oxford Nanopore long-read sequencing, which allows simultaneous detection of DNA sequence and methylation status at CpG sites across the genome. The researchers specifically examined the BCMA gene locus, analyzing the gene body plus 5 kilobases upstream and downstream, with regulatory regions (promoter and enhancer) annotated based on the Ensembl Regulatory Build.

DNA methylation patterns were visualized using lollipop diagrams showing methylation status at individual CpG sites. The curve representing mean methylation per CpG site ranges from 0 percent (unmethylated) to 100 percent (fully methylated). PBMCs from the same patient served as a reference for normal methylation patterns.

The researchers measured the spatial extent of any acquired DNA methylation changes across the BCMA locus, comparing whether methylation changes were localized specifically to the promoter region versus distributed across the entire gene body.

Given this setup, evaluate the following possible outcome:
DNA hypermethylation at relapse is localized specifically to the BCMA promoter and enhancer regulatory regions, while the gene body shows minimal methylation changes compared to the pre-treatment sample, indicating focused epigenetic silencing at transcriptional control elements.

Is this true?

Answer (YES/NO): NO